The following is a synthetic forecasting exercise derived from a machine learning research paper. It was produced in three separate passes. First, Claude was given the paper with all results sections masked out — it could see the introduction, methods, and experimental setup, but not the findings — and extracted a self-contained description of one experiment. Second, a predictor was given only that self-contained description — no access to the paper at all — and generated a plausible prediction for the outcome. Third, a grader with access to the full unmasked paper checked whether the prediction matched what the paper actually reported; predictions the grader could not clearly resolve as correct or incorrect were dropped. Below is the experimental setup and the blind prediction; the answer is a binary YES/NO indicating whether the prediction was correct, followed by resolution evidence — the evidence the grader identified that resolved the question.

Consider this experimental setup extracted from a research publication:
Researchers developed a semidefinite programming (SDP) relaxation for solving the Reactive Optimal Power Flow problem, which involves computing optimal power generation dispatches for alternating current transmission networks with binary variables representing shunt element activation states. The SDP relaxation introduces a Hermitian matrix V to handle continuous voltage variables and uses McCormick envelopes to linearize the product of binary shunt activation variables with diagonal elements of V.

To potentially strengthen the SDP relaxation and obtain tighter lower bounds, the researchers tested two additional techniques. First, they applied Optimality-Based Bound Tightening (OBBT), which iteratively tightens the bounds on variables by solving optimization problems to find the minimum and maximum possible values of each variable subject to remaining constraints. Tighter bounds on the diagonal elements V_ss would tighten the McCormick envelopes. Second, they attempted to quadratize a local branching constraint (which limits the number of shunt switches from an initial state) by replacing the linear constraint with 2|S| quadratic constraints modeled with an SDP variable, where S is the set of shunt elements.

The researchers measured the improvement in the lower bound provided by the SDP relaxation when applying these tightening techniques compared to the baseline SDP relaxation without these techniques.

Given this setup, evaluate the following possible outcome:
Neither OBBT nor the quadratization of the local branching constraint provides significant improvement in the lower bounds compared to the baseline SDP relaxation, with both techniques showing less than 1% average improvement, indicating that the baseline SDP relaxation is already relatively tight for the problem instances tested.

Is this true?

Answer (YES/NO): NO